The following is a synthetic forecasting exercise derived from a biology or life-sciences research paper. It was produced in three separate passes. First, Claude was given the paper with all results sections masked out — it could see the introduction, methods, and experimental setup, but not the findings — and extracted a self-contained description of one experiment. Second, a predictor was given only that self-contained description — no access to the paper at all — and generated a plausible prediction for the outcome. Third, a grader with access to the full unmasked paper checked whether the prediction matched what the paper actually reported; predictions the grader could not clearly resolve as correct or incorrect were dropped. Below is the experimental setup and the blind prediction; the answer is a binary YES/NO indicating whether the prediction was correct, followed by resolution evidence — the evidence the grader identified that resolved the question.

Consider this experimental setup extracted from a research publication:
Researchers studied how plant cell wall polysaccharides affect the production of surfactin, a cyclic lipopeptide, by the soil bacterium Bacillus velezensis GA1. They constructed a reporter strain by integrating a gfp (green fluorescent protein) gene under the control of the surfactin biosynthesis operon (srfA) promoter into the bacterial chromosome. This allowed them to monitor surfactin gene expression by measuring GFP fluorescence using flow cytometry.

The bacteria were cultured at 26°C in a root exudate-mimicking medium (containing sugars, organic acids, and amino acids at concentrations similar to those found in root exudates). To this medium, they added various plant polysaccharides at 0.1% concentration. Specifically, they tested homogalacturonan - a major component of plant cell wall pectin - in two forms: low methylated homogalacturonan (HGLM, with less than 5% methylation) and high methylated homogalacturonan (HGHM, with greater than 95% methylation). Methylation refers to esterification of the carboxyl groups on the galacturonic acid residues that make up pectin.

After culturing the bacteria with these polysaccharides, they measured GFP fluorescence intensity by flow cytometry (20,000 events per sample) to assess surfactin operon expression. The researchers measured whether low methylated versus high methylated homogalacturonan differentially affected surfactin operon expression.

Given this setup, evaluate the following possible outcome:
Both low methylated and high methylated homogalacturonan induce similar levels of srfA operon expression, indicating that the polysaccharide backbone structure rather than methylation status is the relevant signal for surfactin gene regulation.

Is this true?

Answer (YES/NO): NO